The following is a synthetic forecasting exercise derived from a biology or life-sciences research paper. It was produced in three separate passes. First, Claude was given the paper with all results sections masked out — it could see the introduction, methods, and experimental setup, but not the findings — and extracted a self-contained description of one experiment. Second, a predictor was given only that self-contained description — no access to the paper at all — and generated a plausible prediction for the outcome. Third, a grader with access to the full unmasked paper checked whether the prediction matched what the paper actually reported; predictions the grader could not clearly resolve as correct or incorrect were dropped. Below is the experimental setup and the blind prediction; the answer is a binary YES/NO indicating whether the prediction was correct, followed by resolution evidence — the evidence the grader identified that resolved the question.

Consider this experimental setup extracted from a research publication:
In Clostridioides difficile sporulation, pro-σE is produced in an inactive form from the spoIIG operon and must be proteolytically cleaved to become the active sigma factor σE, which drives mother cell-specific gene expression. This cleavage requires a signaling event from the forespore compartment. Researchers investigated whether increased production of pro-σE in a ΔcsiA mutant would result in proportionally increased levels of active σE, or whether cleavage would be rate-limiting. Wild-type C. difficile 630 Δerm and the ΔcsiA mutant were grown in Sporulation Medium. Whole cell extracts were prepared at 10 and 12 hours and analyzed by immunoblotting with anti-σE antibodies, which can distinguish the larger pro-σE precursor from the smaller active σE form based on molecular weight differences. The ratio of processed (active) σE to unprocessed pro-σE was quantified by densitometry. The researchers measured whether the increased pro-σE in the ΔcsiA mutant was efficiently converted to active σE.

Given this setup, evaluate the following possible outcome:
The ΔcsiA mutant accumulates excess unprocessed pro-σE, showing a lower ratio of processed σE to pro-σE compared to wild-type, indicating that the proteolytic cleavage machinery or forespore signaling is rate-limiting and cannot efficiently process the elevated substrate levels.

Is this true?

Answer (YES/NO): NO